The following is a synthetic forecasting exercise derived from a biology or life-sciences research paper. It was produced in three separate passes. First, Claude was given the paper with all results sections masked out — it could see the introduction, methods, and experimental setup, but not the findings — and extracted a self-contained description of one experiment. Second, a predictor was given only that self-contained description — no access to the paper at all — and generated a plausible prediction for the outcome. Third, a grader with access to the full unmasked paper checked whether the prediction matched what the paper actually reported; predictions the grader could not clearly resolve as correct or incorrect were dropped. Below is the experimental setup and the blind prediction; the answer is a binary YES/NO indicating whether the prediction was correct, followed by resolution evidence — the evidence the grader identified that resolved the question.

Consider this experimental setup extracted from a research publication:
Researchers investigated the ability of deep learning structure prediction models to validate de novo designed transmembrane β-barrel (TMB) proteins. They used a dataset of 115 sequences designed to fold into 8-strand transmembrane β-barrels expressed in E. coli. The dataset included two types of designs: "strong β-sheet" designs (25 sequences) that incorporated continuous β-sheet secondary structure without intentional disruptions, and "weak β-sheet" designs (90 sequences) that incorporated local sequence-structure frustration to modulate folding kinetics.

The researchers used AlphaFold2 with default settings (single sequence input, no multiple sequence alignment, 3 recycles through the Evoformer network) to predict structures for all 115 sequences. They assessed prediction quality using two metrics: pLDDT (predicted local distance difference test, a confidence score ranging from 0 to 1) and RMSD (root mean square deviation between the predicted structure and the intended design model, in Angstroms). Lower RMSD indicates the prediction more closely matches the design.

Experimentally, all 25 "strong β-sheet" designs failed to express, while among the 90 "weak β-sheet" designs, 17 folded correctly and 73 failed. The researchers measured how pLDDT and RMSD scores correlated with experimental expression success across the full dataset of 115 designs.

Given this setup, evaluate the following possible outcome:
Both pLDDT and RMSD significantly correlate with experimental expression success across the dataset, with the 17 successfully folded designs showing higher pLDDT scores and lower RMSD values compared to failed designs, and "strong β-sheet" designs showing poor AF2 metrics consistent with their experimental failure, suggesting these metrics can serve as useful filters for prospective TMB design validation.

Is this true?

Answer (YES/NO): NO